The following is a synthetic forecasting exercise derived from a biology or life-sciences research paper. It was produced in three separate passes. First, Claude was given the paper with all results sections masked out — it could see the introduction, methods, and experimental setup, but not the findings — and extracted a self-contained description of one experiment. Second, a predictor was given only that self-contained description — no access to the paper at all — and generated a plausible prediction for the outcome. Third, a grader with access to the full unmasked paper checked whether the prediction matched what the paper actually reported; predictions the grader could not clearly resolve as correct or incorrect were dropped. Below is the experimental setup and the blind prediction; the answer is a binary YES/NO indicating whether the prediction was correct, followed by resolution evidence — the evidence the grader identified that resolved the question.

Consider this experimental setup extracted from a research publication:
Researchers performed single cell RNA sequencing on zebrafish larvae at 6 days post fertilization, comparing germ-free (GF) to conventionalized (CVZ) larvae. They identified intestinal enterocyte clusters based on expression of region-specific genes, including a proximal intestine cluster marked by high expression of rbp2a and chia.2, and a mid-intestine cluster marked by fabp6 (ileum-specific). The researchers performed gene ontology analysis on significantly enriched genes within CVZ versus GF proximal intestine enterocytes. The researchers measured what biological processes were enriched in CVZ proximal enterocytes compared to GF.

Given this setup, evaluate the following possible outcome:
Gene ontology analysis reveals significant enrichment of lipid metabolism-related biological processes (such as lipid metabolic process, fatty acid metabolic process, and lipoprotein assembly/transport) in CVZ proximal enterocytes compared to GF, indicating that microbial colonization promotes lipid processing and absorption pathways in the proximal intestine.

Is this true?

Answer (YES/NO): YES